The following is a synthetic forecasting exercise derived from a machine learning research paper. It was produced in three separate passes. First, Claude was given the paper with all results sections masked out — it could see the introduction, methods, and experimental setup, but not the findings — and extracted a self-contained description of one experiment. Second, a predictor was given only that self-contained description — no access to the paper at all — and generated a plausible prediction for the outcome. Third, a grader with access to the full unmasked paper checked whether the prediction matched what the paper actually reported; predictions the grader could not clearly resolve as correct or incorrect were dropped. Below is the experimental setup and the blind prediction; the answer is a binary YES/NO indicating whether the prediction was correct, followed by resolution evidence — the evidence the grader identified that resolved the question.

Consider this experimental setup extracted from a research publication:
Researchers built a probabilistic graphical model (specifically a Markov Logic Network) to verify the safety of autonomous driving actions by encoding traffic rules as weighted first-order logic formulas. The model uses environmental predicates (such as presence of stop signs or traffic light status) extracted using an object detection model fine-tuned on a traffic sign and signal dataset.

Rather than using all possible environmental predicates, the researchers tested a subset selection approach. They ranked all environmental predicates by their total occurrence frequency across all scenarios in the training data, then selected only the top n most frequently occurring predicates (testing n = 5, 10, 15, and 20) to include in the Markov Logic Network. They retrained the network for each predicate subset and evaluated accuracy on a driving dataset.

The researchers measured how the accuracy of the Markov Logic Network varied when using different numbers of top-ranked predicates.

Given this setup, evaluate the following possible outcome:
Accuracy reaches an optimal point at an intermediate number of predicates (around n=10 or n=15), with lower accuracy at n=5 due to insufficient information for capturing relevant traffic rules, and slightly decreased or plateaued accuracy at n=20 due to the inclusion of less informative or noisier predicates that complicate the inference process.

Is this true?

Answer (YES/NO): NO